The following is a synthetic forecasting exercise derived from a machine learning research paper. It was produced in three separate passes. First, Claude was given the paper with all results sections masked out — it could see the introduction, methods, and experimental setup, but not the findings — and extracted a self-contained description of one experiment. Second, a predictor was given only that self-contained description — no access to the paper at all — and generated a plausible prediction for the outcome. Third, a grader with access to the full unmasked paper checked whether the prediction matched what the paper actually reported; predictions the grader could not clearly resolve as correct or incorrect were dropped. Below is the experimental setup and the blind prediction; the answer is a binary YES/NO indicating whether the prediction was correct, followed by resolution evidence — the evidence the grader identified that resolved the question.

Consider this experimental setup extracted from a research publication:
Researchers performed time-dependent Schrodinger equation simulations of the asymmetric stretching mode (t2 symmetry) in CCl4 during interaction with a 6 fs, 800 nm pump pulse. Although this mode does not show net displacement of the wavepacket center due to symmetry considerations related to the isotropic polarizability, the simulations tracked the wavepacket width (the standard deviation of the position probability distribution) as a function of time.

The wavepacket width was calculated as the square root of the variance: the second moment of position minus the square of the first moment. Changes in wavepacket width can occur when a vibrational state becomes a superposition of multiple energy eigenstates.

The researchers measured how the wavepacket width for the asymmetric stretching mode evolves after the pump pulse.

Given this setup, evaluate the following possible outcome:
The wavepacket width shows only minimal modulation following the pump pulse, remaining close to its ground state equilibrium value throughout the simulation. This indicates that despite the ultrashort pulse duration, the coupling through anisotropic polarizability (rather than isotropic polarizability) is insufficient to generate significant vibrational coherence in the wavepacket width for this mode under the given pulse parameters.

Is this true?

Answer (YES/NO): NO